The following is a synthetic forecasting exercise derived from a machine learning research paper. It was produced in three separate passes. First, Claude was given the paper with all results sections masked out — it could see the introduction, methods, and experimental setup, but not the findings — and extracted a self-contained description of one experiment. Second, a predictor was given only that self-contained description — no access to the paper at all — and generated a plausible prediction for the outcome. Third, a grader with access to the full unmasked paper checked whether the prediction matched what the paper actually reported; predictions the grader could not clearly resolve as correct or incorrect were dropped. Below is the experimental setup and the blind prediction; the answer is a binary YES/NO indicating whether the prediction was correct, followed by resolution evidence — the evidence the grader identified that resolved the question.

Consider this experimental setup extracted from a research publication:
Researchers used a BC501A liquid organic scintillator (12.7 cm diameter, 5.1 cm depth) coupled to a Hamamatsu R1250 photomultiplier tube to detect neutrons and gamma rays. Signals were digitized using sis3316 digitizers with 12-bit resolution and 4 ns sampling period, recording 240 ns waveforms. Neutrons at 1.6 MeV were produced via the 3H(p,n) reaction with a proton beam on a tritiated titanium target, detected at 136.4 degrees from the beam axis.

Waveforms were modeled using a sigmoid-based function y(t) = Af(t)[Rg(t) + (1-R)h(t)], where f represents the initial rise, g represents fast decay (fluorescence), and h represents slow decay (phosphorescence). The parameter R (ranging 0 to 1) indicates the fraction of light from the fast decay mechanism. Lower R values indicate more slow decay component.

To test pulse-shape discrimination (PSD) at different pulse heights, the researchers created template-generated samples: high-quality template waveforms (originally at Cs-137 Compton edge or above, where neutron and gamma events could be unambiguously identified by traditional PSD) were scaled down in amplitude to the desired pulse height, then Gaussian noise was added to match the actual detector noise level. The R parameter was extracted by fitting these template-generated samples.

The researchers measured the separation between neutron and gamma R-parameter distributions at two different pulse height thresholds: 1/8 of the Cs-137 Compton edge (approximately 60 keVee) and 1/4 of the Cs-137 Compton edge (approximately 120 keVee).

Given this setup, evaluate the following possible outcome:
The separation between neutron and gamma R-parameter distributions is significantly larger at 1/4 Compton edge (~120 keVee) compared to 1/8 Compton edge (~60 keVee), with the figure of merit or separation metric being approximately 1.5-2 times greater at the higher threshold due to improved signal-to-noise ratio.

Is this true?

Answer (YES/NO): NO